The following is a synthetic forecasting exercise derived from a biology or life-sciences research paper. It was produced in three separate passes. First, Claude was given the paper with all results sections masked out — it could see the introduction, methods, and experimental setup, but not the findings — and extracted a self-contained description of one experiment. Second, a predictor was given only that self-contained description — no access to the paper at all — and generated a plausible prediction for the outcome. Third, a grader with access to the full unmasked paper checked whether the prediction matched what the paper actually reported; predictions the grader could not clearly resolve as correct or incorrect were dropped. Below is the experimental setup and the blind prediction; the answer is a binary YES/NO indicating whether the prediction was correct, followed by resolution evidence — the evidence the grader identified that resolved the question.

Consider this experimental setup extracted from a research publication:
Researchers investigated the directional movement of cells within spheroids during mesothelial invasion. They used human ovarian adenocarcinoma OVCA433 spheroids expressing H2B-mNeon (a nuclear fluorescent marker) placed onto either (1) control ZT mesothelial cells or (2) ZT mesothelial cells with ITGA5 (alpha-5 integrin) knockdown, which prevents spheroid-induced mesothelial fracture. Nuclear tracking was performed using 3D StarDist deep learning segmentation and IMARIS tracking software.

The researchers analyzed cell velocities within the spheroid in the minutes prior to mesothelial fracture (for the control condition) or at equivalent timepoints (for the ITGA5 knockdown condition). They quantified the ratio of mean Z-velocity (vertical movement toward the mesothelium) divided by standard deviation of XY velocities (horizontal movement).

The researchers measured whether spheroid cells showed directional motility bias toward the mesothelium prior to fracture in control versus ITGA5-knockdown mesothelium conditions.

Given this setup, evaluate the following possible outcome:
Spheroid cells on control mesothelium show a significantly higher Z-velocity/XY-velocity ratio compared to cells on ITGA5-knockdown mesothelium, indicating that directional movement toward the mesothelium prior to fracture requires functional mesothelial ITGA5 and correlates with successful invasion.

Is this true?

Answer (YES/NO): YES